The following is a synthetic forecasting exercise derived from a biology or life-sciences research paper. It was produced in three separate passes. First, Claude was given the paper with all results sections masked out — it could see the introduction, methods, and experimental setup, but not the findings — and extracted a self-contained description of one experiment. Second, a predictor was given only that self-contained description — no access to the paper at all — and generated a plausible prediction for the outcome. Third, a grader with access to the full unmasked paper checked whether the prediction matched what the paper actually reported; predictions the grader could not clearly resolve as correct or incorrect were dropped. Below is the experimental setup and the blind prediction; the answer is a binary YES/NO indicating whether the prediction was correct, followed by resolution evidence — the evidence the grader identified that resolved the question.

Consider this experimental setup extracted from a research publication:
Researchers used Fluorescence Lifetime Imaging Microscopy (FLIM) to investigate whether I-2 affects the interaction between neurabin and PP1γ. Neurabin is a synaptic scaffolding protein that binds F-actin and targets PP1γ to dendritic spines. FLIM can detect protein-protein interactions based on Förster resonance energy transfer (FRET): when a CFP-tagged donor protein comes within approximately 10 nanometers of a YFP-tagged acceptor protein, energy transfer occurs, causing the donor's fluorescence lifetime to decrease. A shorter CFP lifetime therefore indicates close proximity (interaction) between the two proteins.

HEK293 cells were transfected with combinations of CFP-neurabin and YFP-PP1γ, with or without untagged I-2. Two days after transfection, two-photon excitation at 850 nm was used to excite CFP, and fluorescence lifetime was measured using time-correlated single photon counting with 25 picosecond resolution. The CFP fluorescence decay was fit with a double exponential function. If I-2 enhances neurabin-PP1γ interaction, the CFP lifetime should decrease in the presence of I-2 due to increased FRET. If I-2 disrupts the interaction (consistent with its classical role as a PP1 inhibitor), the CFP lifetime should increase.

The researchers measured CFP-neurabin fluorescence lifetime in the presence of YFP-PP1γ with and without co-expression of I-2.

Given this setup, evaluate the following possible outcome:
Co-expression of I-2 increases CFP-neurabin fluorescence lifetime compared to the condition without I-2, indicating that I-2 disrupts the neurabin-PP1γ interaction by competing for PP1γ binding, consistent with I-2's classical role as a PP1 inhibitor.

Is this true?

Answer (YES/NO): NO